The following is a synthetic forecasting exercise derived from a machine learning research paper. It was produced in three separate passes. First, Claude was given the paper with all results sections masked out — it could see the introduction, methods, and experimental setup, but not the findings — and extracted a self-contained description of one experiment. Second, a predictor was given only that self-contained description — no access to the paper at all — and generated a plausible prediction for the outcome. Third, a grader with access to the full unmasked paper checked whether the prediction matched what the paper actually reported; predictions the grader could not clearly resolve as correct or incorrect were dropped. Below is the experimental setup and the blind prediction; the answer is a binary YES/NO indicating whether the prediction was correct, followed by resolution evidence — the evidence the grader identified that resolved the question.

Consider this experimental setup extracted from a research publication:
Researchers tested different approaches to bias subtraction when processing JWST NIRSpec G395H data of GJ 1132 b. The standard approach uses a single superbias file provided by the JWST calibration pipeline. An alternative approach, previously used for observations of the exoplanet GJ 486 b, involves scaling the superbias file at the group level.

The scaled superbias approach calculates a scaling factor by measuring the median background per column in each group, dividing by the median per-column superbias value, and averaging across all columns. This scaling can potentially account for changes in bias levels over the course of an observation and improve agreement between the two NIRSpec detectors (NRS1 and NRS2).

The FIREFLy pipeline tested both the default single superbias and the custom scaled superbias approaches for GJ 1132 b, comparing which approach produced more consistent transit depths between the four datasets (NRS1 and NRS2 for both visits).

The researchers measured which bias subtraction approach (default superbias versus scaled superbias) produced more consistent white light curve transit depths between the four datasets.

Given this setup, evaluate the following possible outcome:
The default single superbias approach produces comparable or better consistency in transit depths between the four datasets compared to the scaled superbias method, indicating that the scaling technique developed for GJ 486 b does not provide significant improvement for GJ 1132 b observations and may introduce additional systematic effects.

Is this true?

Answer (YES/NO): YES